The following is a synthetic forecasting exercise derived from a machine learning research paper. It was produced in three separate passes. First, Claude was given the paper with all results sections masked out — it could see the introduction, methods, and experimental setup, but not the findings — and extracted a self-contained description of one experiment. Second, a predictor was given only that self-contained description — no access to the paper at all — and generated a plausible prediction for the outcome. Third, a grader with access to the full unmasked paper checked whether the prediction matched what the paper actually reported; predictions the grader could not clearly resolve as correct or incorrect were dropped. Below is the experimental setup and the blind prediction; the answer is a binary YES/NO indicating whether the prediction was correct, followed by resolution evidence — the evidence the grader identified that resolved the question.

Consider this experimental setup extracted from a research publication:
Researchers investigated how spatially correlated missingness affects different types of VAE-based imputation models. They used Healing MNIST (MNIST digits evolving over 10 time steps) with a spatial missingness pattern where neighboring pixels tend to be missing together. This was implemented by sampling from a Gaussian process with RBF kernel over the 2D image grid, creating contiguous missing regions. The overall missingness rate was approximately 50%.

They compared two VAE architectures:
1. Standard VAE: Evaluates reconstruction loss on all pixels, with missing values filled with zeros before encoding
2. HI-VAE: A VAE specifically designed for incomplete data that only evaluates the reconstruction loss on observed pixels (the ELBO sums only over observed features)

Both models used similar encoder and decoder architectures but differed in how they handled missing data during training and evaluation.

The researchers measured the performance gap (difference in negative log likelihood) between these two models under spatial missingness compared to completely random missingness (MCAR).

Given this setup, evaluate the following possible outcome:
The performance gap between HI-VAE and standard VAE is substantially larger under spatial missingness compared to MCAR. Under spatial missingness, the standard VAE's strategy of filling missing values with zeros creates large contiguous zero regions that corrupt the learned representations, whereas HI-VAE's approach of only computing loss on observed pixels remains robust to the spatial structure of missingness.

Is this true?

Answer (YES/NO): YES